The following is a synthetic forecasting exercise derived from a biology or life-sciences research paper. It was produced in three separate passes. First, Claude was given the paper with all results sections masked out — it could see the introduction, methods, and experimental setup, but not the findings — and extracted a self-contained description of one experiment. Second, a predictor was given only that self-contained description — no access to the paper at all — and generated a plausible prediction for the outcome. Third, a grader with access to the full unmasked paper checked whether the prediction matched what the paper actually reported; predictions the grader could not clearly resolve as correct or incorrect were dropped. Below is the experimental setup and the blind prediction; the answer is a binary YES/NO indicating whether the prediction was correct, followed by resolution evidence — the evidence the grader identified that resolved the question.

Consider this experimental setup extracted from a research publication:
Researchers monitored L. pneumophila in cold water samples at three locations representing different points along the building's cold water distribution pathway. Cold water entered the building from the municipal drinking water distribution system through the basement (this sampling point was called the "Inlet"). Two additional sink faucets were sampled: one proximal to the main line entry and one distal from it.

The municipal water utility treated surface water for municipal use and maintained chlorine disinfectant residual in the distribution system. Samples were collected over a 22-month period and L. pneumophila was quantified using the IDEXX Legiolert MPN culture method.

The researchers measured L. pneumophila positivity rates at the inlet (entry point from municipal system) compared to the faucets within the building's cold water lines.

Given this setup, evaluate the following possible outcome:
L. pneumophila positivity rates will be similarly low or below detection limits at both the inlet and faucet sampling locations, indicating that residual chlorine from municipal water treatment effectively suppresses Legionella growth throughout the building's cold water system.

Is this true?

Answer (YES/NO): NO